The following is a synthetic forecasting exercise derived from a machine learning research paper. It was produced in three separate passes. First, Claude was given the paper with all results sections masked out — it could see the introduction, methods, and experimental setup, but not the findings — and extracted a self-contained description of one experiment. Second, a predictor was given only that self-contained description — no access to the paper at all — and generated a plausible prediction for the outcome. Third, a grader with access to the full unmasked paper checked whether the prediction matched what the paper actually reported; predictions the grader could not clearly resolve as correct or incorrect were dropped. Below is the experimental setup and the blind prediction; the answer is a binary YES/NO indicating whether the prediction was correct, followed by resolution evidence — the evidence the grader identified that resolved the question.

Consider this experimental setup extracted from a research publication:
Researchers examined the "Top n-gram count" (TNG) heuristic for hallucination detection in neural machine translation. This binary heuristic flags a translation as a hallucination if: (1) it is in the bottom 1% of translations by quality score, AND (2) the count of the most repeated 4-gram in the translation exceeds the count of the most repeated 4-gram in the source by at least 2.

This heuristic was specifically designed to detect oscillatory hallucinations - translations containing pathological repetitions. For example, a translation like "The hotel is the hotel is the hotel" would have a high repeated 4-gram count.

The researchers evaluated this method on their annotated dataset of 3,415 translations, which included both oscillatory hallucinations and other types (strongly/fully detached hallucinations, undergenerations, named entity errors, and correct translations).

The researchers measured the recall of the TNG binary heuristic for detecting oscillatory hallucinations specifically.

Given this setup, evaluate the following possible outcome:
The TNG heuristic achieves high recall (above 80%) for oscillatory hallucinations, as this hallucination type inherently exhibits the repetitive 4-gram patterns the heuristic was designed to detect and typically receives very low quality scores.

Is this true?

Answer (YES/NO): NO